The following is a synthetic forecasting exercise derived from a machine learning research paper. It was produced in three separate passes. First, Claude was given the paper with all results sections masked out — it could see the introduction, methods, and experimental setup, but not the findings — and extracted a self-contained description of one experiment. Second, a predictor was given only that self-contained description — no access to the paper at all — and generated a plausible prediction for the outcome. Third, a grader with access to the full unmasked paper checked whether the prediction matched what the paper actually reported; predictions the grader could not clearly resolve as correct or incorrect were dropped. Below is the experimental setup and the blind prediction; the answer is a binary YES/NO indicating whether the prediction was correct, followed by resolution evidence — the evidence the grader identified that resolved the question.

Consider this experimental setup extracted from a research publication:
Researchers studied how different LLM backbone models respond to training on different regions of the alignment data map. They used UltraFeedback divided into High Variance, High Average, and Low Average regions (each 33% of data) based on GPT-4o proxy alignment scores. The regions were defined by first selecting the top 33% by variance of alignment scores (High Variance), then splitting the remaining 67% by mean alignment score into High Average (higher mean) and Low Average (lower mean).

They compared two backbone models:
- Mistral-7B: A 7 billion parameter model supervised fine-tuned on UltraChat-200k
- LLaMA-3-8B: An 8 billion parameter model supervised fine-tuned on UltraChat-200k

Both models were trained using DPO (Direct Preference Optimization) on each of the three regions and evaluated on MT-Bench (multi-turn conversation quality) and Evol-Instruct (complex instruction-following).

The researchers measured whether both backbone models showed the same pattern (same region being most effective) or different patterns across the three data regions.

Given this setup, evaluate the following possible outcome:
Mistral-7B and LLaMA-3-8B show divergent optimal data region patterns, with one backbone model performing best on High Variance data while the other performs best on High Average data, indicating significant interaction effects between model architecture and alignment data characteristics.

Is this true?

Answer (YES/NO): NO